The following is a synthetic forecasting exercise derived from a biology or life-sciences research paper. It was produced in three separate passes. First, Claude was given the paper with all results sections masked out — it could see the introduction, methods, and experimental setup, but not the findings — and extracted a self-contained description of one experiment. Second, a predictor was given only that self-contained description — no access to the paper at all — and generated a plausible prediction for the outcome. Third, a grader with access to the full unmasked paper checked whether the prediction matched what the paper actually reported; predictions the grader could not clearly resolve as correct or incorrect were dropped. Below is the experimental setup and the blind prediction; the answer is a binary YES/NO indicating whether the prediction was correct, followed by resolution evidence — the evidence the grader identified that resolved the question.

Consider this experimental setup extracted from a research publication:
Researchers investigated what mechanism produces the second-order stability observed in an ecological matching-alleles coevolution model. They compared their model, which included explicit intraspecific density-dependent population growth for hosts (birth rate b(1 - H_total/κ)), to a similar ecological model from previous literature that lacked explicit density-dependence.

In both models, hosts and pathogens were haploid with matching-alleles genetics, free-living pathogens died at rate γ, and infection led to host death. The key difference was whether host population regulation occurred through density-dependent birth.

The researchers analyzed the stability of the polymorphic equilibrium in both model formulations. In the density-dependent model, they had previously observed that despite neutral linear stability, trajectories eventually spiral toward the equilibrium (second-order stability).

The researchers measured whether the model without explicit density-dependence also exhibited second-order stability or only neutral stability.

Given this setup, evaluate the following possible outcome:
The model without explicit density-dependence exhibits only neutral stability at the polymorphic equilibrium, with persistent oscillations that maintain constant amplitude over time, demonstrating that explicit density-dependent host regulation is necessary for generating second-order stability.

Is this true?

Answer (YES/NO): YES